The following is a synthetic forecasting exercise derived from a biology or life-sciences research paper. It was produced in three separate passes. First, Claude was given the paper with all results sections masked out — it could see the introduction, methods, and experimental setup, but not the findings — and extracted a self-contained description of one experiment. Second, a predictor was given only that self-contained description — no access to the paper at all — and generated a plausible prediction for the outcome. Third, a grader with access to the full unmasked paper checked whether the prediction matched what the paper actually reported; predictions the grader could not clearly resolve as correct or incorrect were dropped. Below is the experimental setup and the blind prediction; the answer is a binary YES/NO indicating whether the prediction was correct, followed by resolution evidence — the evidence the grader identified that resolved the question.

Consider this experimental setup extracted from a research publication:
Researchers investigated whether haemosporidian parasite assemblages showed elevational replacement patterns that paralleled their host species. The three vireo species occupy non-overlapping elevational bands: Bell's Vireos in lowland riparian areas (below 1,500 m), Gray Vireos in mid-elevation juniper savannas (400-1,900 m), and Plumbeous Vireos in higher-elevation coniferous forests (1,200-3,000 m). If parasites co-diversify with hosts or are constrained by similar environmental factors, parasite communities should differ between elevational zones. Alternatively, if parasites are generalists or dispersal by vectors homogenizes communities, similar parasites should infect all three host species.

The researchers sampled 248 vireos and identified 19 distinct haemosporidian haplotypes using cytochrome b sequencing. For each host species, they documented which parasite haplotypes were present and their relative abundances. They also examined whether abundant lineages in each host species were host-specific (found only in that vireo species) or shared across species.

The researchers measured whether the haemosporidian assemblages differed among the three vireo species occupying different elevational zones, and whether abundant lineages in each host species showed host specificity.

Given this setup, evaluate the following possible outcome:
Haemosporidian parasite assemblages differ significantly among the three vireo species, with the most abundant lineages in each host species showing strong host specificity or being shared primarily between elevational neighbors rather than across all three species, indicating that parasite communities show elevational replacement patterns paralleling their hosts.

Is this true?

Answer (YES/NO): YES